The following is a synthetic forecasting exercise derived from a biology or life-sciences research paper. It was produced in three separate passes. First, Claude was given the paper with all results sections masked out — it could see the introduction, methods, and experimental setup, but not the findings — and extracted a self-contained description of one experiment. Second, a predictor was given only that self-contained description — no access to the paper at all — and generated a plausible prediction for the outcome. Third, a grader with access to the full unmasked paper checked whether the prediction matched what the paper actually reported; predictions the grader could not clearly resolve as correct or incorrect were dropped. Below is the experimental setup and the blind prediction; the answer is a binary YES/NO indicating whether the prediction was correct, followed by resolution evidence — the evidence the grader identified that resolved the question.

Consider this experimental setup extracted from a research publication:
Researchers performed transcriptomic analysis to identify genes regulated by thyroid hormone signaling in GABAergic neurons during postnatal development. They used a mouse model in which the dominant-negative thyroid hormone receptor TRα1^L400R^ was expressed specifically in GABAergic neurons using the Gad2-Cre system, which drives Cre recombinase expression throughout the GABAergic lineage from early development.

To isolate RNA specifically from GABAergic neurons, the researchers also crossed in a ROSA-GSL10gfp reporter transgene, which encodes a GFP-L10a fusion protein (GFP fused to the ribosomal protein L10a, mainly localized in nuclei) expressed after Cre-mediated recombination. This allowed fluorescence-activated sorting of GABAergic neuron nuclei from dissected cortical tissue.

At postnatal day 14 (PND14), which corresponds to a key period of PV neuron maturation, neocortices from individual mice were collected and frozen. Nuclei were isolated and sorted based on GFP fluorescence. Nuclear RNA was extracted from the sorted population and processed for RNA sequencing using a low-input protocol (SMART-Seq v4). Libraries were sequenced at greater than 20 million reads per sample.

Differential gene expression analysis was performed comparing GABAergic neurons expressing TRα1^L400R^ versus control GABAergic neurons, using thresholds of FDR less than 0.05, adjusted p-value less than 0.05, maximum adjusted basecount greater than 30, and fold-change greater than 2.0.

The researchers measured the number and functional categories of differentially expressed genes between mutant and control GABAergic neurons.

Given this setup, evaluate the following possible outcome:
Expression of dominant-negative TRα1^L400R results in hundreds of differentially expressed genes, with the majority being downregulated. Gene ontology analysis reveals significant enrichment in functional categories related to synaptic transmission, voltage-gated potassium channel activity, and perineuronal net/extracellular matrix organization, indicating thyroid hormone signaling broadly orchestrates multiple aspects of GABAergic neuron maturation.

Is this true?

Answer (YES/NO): NO